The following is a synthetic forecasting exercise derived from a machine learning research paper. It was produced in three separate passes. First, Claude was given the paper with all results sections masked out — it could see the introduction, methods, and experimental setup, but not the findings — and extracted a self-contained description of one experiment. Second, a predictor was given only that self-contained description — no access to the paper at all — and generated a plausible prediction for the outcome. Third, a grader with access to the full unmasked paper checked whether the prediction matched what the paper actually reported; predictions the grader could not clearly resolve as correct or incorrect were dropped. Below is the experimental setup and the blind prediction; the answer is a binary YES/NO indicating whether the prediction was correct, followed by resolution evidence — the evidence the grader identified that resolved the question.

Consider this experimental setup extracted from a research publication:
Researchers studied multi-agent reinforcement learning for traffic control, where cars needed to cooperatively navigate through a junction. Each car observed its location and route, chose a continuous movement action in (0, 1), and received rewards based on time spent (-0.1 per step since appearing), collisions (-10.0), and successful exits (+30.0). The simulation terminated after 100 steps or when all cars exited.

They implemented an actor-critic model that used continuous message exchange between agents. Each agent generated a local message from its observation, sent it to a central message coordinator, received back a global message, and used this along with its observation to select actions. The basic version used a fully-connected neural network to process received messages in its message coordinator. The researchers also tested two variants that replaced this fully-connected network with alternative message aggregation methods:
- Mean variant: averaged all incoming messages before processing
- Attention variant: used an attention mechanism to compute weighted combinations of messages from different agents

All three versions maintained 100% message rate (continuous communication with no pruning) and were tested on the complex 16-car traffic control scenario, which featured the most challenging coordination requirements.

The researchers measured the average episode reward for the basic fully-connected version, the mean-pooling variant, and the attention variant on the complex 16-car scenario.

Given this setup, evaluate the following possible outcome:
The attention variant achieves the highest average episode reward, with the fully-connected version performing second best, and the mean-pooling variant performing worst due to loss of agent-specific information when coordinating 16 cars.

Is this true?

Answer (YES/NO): NO